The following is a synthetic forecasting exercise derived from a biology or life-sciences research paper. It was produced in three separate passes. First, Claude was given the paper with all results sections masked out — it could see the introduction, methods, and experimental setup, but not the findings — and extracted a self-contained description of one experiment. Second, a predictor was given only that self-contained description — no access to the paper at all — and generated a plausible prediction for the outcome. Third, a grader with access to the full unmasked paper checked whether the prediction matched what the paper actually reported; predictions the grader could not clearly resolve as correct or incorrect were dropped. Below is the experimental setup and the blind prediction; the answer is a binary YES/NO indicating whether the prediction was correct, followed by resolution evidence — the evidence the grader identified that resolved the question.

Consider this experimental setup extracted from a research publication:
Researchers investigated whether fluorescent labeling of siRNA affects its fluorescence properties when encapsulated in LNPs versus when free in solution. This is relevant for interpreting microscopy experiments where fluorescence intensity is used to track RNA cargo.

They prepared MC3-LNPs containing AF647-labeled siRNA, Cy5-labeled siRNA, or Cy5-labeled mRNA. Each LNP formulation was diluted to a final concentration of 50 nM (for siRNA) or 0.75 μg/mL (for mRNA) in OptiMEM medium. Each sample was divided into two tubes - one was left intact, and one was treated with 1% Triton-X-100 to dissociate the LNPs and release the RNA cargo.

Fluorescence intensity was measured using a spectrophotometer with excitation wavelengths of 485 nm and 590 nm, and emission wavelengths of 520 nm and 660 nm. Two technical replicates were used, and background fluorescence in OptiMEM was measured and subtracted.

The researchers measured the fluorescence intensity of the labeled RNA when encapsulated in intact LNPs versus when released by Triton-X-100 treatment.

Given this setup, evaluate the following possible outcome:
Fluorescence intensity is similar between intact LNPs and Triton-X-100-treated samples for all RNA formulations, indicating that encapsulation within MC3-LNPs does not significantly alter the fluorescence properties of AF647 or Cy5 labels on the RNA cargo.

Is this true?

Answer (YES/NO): NO